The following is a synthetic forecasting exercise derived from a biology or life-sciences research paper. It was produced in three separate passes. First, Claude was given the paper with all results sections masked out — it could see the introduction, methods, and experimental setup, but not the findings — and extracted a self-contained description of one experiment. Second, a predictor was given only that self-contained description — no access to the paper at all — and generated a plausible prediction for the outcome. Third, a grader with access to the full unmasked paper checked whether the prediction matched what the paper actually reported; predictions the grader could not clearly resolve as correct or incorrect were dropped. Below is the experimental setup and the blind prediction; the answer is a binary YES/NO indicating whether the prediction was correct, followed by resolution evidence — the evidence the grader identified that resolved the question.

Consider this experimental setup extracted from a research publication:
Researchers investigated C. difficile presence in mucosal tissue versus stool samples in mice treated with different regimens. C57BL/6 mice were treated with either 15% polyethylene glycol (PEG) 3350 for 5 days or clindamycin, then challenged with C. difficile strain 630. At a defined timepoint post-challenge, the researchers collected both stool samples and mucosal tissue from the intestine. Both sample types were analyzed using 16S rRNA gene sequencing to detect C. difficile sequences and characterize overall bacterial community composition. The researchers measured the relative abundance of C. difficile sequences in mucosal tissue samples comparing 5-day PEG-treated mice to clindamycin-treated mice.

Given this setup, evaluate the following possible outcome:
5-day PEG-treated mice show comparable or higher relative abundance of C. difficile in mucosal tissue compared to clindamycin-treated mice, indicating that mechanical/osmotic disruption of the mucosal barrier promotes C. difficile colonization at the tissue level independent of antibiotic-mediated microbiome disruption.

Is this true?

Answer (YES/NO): YES